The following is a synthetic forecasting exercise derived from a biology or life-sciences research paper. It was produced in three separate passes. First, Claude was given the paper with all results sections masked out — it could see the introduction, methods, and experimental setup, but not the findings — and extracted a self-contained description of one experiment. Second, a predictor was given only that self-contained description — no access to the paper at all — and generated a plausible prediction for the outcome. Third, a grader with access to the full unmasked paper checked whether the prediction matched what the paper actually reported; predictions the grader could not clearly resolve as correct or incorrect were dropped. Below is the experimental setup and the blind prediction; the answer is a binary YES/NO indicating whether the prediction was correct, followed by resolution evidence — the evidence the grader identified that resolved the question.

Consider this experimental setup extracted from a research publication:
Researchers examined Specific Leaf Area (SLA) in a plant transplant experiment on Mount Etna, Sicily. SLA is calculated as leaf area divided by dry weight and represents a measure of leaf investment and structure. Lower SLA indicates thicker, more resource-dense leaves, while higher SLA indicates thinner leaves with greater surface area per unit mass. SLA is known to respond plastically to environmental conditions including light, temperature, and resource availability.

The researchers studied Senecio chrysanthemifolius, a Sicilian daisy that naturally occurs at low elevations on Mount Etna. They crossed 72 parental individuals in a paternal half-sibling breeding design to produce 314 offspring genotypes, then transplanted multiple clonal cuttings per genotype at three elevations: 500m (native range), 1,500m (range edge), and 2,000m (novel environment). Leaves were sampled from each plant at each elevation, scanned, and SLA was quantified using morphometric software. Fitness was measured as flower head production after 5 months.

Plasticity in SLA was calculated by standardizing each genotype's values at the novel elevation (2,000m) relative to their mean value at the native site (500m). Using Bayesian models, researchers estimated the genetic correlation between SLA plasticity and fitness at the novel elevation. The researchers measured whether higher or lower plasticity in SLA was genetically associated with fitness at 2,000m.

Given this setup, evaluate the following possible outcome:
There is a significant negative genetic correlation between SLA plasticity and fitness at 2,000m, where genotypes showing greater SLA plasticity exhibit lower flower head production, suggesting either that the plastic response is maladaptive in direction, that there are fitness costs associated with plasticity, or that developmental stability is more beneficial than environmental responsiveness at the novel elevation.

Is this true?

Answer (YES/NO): NO